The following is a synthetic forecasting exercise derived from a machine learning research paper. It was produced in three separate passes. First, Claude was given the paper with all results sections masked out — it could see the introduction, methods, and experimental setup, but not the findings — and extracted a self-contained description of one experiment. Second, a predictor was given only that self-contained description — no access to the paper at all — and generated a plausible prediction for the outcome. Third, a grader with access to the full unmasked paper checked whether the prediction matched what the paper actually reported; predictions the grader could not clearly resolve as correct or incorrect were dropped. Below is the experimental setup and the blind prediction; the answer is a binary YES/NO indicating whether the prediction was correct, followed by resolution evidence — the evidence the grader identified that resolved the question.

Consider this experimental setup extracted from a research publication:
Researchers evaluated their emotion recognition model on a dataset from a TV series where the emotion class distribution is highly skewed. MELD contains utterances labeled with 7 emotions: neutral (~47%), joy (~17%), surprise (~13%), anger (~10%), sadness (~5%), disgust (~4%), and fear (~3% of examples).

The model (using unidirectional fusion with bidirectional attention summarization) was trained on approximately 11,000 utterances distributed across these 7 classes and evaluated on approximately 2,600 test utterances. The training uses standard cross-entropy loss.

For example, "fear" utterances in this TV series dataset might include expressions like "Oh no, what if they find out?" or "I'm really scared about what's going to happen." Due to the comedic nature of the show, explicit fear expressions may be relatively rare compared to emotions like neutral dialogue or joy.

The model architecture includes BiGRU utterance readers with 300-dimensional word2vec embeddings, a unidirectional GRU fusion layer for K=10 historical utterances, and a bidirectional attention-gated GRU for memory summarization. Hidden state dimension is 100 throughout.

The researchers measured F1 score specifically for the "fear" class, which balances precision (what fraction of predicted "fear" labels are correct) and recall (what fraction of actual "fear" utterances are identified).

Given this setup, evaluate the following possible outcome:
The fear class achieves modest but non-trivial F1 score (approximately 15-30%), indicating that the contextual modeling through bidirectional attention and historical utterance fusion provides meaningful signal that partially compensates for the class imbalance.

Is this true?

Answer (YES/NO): NO